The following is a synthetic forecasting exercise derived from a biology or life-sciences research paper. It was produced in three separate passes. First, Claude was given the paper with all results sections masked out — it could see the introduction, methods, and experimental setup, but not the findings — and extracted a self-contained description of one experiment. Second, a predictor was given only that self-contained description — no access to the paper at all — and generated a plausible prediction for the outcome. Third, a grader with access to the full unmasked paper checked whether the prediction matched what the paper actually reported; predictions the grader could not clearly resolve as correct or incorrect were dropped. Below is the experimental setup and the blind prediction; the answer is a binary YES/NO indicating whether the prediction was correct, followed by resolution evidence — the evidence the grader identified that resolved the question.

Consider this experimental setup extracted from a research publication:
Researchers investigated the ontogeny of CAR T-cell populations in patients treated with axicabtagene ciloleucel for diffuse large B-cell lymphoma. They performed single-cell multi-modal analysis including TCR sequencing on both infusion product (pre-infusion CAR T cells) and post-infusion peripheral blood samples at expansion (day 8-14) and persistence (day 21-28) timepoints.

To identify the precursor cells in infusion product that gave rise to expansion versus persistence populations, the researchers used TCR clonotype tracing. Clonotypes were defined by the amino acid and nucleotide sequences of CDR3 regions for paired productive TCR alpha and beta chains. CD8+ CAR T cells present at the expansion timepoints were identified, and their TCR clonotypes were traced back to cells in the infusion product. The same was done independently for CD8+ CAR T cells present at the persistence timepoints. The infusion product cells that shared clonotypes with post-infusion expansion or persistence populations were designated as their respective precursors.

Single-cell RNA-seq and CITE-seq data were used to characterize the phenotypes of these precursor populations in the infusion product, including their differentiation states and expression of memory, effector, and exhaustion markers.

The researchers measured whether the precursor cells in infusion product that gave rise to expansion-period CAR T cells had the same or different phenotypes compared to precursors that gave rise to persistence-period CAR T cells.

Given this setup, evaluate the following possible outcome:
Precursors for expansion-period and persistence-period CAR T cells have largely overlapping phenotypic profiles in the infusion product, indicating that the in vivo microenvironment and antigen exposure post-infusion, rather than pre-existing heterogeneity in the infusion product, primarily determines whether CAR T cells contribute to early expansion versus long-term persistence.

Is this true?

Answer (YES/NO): NO